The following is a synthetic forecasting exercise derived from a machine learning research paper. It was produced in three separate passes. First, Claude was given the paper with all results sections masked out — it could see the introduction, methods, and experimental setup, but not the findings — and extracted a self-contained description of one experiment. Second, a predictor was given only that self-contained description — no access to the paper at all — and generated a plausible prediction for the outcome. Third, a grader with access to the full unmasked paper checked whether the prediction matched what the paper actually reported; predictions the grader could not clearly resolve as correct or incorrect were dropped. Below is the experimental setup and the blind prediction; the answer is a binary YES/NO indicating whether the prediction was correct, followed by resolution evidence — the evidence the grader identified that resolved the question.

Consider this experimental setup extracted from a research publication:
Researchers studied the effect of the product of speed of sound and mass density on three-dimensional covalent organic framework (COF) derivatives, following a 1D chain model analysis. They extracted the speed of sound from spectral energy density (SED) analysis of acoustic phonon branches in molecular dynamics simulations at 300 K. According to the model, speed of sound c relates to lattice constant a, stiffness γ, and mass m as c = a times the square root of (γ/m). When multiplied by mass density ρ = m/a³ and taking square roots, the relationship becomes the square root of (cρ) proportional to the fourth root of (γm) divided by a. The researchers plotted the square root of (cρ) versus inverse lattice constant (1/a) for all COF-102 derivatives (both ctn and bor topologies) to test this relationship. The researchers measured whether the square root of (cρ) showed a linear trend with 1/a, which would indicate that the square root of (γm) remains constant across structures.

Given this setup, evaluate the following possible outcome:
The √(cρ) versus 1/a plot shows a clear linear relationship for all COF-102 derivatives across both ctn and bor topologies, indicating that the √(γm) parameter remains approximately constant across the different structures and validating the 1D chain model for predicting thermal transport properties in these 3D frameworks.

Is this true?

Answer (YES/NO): YES